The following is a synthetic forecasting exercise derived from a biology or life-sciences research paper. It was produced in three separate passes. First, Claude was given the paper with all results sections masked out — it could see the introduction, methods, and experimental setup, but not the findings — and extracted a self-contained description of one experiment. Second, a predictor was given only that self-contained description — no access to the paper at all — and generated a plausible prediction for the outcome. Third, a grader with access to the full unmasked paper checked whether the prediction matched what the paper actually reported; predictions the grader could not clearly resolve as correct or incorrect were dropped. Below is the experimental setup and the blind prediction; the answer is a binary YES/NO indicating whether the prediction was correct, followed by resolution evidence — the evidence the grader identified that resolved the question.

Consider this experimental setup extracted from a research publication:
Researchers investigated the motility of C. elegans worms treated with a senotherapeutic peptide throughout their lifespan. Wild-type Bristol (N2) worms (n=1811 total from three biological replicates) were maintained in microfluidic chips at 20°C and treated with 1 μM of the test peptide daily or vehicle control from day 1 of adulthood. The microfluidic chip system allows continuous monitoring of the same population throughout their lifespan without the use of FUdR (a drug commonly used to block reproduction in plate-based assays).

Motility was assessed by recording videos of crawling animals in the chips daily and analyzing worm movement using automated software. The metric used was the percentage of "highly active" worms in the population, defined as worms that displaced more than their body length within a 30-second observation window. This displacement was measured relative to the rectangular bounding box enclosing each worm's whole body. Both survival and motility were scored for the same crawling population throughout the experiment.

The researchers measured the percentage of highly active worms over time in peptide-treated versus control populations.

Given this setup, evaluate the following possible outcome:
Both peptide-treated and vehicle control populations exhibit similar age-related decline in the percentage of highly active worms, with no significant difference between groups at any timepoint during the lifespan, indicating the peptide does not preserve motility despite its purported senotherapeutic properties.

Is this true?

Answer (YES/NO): NO